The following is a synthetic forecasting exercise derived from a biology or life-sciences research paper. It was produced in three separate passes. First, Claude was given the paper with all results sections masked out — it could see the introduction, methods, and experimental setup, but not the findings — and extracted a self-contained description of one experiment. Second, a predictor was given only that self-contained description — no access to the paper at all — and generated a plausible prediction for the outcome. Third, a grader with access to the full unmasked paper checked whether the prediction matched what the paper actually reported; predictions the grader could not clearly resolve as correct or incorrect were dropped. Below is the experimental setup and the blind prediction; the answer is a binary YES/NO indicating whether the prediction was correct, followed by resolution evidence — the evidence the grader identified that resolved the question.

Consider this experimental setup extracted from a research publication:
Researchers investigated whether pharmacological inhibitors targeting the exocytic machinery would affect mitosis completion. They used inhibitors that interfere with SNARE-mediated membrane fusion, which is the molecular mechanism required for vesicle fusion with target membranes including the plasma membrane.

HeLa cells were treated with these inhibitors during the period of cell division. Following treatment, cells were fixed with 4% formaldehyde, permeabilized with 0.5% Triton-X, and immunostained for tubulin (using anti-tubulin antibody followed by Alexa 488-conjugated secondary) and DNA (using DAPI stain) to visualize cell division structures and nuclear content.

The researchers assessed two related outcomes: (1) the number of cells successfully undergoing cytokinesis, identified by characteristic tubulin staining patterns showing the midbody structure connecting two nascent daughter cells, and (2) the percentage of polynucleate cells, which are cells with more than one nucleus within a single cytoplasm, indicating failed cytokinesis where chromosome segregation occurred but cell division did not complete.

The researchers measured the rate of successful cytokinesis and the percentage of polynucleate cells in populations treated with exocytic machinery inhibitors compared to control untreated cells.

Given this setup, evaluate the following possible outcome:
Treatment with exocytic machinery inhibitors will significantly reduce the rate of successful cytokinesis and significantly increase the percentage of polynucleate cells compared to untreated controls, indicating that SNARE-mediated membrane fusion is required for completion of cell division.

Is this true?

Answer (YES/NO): YES